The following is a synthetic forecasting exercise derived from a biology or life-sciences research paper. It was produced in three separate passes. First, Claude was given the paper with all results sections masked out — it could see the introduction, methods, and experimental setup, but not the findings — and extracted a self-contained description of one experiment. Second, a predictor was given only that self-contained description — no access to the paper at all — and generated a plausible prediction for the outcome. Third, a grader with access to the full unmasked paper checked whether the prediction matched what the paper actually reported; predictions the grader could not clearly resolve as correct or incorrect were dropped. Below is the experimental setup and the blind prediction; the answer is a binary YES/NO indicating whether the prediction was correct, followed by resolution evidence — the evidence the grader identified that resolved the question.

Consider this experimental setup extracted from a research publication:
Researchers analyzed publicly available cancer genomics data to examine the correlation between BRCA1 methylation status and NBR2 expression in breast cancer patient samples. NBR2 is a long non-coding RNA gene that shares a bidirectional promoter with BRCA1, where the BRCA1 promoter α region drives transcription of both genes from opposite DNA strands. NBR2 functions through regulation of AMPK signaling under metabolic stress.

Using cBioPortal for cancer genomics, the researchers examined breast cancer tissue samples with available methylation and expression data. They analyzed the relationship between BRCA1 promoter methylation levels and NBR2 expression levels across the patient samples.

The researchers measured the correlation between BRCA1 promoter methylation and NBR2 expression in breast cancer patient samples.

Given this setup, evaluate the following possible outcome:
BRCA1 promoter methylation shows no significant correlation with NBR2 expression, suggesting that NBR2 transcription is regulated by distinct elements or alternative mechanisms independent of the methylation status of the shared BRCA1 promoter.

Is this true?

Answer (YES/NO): NO